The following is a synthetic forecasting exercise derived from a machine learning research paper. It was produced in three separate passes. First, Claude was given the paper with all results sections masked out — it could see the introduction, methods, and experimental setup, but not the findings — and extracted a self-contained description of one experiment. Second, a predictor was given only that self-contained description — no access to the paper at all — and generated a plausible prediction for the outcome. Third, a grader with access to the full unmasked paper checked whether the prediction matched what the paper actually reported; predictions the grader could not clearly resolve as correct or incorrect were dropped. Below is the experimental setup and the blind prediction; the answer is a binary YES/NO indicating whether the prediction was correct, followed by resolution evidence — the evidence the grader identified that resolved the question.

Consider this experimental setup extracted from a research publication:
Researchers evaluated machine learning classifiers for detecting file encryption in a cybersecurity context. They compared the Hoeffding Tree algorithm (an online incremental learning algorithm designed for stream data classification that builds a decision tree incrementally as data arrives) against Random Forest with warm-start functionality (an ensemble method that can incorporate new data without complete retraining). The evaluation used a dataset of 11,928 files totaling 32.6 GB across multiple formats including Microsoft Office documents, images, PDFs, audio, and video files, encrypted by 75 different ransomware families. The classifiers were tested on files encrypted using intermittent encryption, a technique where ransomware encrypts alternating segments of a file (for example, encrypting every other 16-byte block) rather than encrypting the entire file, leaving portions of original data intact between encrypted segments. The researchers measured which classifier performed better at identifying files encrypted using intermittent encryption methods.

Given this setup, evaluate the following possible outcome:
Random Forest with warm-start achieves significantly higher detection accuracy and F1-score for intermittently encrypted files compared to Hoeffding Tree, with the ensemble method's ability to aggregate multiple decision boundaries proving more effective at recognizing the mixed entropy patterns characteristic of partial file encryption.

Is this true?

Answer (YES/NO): NO